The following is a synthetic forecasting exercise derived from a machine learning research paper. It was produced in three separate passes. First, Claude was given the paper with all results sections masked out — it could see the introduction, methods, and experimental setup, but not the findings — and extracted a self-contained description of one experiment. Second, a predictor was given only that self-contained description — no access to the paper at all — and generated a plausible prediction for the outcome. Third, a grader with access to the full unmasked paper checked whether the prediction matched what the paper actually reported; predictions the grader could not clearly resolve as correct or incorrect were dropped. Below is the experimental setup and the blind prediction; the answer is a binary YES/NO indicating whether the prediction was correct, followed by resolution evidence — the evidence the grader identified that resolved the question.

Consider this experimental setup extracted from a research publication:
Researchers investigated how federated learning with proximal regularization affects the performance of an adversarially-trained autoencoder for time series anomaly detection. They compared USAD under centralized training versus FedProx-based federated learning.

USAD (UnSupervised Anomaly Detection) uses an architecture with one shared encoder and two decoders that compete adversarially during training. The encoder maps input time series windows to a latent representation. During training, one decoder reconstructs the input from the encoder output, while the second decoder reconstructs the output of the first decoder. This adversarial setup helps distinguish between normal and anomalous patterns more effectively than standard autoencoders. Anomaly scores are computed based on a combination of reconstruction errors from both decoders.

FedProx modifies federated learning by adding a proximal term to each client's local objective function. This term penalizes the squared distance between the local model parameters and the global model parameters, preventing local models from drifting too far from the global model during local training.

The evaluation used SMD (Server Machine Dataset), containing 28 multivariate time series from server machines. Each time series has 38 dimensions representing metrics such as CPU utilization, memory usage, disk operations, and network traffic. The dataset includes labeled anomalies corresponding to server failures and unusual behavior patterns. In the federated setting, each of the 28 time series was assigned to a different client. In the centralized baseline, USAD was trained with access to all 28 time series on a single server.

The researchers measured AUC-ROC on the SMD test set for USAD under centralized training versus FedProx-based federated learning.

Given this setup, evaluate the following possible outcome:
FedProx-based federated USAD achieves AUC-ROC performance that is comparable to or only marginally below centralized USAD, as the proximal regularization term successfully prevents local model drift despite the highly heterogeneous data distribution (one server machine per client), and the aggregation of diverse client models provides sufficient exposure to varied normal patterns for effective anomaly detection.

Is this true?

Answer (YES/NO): NO